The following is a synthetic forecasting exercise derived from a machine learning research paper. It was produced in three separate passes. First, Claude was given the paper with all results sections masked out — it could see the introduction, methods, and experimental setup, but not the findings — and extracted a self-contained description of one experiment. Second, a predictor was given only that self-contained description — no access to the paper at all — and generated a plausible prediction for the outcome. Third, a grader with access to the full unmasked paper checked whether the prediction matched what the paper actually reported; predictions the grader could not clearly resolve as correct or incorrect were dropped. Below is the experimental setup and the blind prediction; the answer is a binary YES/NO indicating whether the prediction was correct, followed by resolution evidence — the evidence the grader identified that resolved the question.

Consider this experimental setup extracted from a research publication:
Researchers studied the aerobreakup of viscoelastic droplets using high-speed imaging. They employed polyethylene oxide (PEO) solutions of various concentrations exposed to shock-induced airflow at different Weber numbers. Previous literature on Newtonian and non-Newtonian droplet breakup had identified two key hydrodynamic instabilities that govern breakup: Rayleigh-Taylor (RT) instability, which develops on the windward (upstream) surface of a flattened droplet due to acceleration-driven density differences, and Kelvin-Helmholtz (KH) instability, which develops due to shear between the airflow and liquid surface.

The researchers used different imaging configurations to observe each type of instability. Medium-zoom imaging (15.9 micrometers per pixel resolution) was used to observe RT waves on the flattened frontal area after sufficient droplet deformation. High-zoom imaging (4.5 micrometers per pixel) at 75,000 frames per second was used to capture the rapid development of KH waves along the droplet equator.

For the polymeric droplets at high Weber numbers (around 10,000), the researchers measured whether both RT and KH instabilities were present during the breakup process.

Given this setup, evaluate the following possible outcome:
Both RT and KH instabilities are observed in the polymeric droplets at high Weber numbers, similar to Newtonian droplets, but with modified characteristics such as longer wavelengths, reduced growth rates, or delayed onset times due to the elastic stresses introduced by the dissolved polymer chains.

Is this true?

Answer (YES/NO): NO